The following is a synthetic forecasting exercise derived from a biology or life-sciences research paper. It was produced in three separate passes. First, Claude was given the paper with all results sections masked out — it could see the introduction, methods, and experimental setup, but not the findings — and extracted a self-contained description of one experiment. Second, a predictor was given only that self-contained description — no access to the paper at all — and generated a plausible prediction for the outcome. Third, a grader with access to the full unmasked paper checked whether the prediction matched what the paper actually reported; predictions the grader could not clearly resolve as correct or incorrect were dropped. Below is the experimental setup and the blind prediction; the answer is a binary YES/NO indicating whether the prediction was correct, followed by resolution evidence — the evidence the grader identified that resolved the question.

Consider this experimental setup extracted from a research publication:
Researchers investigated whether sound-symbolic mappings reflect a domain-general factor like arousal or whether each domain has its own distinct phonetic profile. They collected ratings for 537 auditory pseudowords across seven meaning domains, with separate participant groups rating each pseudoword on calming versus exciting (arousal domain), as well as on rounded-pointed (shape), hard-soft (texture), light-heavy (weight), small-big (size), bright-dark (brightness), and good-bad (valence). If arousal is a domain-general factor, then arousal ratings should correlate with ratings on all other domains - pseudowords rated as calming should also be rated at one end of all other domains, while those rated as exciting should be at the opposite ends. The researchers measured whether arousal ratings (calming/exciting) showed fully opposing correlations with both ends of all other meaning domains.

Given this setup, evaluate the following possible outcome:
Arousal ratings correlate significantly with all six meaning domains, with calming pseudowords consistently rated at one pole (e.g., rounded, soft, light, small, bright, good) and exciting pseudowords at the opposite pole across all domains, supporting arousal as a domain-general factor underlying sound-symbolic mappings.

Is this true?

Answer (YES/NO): NO